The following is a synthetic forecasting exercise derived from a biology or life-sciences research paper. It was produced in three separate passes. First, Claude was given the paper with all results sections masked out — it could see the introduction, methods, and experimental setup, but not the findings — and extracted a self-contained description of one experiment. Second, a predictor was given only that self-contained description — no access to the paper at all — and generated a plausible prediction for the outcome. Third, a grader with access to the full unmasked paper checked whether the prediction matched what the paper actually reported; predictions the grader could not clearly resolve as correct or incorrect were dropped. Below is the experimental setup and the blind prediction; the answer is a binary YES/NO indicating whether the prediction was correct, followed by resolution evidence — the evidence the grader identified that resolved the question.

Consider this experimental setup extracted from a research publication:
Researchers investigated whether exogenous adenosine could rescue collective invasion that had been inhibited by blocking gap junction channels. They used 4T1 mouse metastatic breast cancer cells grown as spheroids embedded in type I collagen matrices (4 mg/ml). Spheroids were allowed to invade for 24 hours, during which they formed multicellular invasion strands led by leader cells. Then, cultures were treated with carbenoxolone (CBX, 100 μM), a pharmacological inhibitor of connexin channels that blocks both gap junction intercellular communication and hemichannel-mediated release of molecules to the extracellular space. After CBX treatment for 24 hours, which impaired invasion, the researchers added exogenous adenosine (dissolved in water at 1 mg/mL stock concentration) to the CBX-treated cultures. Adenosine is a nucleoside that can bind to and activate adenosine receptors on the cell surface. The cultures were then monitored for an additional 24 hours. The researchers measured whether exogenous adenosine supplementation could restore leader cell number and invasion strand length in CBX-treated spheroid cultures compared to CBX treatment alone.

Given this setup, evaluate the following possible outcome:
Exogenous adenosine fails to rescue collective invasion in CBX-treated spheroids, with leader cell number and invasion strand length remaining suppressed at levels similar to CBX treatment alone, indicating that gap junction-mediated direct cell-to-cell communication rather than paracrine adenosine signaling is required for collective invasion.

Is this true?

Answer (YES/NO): NO